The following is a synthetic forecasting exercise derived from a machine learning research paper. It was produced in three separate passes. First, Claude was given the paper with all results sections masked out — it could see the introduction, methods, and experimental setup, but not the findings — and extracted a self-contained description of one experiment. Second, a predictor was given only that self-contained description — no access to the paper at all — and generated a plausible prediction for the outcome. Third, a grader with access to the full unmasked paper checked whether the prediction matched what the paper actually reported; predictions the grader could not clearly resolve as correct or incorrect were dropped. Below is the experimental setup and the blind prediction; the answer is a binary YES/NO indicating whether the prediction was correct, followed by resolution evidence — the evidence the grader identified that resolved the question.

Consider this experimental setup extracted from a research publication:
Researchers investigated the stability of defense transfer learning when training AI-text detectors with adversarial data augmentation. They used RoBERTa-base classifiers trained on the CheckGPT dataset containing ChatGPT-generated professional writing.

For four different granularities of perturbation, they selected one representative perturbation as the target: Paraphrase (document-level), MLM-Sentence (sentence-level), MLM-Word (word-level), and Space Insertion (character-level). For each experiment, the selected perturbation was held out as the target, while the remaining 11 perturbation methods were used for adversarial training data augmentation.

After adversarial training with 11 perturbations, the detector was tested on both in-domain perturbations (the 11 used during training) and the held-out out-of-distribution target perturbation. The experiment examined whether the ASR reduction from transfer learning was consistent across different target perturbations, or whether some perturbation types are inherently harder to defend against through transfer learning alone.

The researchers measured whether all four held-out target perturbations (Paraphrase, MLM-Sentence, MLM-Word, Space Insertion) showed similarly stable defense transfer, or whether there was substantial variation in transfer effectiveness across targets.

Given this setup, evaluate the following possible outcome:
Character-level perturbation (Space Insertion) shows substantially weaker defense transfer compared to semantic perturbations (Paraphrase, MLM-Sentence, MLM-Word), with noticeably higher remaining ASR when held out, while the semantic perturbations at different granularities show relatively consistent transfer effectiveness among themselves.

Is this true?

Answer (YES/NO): NO